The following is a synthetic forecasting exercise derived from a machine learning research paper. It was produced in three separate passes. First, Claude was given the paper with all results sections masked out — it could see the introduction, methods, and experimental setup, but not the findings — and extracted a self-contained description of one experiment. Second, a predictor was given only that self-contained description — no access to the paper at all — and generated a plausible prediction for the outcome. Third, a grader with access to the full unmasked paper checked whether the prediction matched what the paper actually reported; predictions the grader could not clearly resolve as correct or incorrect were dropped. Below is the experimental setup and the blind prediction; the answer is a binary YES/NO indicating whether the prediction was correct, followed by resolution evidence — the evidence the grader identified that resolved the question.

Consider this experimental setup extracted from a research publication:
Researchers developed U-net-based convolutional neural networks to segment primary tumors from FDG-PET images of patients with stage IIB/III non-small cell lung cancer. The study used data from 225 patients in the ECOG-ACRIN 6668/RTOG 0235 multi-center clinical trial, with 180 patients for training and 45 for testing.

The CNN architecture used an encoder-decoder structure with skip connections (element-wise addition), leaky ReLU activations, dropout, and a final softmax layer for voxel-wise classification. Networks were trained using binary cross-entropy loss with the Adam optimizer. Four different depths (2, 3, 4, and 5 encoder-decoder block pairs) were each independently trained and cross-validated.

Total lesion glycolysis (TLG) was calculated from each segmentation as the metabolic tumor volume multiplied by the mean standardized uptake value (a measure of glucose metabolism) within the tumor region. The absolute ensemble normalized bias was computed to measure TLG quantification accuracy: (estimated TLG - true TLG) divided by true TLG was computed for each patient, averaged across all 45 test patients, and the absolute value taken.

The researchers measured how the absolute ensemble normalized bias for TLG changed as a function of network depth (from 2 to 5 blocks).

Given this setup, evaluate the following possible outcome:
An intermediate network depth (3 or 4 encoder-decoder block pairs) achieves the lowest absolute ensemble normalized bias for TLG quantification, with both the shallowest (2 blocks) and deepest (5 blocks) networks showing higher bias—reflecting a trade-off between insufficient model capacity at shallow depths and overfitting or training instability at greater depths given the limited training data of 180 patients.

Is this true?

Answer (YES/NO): NO